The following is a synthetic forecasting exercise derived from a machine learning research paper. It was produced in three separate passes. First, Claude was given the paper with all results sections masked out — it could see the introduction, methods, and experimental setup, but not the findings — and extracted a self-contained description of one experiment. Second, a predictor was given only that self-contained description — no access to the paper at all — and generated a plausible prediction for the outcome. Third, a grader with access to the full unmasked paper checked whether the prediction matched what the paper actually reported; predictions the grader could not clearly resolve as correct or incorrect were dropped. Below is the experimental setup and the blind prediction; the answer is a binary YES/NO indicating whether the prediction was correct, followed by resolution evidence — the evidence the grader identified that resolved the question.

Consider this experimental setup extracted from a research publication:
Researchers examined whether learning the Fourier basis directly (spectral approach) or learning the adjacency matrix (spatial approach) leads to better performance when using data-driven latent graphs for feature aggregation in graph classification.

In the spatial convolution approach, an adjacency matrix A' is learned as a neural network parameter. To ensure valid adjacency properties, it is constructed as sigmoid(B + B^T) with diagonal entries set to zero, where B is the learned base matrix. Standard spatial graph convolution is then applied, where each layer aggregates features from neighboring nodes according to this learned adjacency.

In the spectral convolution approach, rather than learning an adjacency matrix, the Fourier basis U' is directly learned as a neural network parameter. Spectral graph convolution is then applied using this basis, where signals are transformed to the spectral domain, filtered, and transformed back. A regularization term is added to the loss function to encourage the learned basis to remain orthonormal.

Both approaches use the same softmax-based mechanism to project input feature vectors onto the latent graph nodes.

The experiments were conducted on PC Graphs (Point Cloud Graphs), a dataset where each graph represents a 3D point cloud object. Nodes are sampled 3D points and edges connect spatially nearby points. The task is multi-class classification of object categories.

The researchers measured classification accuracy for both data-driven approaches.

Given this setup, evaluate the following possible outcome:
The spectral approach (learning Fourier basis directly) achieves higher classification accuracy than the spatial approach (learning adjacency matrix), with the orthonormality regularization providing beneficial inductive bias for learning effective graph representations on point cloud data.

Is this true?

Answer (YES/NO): NO